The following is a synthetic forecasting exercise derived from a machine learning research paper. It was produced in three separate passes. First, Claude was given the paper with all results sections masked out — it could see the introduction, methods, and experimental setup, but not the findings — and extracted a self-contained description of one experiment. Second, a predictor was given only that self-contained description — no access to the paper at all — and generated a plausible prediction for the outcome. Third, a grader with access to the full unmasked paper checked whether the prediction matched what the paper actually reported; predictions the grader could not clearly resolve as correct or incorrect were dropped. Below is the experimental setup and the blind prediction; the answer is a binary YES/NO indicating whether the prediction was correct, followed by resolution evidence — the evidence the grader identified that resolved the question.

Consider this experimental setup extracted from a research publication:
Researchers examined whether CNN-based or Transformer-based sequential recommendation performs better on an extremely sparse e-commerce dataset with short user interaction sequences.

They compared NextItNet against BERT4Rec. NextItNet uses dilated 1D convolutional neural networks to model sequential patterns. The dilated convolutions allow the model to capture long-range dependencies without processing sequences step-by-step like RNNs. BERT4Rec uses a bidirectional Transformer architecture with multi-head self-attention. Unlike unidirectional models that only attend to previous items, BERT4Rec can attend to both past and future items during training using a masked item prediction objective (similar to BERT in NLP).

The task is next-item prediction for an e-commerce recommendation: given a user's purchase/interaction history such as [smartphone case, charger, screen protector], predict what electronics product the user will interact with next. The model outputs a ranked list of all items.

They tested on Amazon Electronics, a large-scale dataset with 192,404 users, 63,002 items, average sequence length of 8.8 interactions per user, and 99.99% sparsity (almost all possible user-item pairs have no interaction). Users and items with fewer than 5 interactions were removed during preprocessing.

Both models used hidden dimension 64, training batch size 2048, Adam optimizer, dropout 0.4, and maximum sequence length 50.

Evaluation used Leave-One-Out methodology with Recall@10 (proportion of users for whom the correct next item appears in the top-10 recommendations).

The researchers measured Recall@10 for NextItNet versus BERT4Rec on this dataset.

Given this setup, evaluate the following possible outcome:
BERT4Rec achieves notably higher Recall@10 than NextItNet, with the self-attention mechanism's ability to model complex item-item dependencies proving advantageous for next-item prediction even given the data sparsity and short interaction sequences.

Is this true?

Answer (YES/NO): NO